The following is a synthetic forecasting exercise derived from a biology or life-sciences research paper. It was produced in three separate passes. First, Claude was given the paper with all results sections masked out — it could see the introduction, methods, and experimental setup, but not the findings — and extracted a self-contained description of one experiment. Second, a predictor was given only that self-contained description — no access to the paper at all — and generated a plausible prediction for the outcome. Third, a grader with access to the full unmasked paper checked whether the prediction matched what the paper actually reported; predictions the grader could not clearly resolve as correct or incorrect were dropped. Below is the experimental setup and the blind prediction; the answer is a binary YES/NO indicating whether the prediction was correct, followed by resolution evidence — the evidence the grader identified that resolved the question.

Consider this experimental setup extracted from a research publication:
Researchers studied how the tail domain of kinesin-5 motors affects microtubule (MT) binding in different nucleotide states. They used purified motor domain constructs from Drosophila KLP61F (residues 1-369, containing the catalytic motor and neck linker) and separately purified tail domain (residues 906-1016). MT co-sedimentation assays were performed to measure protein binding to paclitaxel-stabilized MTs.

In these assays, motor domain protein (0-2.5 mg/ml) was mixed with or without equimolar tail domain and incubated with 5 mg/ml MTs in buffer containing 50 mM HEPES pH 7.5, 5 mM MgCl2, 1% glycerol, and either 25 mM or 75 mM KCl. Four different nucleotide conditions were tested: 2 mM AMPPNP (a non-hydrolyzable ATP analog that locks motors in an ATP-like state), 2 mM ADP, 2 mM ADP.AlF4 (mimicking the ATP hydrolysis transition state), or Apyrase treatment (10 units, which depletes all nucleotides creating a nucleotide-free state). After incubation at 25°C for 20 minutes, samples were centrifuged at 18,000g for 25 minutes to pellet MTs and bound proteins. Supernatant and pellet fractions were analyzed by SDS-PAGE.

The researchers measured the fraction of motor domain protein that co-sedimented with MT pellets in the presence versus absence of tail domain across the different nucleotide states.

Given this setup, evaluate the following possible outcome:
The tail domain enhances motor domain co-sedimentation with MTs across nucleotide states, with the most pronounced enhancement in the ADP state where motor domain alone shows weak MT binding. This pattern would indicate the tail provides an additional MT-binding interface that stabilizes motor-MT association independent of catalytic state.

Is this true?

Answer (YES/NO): NO